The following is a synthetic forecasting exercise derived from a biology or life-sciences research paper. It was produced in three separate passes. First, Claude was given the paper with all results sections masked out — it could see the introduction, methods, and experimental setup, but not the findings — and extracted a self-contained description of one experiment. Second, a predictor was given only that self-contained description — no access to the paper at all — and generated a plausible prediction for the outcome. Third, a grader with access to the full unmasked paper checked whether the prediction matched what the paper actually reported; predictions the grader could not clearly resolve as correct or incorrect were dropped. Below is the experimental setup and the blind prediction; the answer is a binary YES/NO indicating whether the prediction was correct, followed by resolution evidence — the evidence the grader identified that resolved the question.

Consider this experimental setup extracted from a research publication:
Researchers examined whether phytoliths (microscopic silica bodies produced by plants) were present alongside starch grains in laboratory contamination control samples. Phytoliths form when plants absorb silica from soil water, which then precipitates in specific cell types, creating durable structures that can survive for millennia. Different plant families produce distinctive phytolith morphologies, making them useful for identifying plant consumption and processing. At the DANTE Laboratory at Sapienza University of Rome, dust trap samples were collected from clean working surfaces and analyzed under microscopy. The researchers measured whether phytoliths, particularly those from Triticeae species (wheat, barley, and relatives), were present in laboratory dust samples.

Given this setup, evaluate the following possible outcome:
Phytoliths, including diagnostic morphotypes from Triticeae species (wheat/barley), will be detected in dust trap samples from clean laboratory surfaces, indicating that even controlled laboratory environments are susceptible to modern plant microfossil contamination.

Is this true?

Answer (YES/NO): NO